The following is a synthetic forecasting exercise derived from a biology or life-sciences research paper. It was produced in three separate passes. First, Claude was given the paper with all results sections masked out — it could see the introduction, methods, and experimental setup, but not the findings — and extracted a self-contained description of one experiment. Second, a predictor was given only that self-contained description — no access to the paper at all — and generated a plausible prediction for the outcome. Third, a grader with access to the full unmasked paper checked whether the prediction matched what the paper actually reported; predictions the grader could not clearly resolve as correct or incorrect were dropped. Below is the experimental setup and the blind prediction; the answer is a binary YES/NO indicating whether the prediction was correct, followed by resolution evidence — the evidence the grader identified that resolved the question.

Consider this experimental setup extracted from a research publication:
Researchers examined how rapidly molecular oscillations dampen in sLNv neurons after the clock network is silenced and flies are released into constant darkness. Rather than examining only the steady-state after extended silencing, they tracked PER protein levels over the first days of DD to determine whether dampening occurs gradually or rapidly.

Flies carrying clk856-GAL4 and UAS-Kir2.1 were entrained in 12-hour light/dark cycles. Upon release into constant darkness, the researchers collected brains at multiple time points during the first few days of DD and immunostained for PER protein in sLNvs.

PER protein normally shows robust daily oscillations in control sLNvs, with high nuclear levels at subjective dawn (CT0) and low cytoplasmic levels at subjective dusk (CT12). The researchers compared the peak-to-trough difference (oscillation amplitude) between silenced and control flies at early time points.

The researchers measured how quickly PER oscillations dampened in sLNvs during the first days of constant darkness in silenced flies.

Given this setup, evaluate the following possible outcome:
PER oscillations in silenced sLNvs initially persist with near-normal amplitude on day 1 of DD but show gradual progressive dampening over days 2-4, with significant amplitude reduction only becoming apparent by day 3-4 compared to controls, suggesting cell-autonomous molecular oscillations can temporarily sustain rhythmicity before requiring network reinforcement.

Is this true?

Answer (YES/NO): NO